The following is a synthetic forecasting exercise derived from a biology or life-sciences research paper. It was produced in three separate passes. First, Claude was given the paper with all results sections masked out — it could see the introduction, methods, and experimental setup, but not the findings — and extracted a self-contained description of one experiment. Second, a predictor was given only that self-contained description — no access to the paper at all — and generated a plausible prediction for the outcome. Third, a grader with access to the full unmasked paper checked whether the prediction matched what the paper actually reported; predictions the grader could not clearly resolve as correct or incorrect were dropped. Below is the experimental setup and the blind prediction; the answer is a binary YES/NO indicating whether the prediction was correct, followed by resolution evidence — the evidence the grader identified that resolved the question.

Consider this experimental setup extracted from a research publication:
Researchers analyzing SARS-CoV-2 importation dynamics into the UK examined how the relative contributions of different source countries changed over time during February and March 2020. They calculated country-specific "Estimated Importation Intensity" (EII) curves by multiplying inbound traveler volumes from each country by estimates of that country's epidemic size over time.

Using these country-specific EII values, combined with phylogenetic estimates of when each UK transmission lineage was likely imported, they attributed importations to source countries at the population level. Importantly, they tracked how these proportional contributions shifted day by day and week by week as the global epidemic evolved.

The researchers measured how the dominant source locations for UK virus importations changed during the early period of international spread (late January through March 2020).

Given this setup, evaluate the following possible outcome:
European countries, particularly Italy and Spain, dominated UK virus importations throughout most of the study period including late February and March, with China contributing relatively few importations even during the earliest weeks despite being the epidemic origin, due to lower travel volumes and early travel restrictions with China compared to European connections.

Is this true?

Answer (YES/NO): NO